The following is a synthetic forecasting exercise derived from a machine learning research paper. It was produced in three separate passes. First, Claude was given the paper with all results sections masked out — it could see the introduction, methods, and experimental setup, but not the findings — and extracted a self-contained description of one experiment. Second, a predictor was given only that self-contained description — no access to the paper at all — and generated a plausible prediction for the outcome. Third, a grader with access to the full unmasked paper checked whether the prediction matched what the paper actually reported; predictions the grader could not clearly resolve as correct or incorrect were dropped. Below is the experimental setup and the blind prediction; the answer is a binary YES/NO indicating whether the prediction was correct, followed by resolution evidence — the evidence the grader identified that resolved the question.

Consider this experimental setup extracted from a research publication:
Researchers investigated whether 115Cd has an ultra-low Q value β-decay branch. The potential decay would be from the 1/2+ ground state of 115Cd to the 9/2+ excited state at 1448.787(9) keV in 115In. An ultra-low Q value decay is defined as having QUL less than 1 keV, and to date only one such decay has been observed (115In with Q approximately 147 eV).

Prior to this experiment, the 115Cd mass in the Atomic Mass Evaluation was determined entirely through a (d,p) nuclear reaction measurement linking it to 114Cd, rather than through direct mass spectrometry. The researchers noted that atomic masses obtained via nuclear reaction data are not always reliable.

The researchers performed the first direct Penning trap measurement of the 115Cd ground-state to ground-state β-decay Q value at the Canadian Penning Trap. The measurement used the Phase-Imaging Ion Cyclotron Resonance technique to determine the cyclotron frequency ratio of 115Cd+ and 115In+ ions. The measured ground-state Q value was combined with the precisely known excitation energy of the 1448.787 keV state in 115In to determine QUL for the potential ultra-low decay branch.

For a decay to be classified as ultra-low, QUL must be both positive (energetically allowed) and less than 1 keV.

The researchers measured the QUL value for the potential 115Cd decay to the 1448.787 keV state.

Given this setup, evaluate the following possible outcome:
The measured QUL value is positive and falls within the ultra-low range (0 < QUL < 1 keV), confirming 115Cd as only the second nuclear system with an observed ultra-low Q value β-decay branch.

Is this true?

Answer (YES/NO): NO